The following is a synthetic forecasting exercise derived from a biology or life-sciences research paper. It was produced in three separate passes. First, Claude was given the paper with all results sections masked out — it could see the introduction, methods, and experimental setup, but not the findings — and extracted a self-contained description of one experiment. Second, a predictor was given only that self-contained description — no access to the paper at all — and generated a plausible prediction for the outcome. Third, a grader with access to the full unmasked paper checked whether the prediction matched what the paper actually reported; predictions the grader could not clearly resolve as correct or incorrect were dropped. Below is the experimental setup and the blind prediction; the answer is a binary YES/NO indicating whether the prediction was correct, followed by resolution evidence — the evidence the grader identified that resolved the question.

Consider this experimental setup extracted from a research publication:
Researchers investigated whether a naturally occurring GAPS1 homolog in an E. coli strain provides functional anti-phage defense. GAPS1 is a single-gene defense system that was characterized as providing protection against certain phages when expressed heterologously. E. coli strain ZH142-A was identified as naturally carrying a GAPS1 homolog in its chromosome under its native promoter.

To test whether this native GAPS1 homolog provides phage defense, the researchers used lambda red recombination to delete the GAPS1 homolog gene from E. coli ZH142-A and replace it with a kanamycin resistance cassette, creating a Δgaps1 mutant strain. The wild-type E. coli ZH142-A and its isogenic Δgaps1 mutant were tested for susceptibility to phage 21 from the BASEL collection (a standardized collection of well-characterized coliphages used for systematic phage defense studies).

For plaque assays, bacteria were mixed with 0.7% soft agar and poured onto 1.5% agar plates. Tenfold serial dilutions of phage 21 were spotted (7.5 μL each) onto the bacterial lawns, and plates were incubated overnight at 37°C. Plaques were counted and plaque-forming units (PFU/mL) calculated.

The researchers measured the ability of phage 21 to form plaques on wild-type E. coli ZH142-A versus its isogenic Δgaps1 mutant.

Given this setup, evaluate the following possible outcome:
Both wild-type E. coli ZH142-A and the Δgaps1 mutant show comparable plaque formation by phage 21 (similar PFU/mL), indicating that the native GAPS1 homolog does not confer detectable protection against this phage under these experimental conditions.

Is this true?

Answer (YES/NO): NO